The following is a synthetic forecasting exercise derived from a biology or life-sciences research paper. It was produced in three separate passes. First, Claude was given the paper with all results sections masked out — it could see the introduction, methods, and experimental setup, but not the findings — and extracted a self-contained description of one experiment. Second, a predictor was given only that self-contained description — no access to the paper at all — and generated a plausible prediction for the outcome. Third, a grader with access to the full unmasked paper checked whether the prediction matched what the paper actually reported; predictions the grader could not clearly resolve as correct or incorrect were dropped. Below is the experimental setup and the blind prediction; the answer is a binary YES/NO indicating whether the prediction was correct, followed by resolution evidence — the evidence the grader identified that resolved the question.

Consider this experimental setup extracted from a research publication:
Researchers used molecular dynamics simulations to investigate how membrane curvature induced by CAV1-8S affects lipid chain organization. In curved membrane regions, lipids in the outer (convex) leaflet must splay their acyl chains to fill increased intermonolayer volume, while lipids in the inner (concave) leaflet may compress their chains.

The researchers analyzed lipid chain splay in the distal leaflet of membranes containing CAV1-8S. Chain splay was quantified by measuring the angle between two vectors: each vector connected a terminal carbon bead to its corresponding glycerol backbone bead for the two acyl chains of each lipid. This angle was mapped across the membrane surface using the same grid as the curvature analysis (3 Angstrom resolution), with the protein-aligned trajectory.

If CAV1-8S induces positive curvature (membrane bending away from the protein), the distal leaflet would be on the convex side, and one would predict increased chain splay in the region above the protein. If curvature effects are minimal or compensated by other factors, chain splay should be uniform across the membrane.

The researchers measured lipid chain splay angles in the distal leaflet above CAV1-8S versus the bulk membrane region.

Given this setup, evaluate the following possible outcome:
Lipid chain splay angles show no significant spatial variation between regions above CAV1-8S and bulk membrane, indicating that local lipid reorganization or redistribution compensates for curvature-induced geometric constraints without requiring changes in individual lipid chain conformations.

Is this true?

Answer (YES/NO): NO